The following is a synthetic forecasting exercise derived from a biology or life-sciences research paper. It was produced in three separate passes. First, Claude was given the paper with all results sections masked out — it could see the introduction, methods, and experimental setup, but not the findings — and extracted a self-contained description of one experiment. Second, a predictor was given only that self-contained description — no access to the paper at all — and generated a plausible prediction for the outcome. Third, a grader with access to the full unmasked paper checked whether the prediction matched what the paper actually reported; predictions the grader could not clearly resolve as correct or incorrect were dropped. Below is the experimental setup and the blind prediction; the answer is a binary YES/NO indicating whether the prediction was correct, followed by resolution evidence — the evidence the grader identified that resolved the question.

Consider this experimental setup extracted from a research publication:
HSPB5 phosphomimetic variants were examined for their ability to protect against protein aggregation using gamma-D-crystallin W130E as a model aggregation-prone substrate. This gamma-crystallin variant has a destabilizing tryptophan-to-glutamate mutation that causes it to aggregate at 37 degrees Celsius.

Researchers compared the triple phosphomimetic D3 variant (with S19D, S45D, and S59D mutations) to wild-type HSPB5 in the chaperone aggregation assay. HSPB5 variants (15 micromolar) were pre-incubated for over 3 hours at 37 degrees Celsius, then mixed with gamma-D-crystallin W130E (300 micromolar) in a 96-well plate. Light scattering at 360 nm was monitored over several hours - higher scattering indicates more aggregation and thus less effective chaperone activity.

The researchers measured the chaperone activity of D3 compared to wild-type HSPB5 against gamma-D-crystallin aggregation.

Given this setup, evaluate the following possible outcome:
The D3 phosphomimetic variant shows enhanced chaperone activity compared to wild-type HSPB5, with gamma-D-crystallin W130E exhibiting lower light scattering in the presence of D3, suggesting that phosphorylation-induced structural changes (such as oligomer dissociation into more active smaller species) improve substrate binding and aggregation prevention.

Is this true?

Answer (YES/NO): YES